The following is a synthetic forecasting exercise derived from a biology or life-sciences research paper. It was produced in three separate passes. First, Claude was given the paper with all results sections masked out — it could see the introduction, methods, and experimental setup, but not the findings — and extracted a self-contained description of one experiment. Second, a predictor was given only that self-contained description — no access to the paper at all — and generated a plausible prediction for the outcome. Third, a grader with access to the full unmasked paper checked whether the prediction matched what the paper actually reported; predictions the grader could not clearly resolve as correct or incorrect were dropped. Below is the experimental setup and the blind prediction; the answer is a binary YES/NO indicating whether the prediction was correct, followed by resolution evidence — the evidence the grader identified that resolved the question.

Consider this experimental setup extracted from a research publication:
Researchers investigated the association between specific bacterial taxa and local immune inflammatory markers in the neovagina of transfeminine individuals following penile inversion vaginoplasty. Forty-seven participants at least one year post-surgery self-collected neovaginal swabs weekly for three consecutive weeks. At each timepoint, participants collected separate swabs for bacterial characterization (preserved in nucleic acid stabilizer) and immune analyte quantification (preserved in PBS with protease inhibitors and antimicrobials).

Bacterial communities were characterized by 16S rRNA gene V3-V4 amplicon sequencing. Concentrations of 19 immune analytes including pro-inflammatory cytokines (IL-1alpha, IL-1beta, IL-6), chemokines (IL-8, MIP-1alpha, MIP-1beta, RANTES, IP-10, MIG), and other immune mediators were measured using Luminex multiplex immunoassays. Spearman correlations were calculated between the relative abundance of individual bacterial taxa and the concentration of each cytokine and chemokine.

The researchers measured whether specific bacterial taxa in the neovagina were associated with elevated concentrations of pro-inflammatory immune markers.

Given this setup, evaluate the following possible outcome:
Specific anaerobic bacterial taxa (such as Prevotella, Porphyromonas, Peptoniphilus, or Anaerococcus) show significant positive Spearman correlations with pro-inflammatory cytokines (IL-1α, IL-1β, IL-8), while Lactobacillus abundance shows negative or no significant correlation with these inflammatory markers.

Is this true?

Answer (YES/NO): NO